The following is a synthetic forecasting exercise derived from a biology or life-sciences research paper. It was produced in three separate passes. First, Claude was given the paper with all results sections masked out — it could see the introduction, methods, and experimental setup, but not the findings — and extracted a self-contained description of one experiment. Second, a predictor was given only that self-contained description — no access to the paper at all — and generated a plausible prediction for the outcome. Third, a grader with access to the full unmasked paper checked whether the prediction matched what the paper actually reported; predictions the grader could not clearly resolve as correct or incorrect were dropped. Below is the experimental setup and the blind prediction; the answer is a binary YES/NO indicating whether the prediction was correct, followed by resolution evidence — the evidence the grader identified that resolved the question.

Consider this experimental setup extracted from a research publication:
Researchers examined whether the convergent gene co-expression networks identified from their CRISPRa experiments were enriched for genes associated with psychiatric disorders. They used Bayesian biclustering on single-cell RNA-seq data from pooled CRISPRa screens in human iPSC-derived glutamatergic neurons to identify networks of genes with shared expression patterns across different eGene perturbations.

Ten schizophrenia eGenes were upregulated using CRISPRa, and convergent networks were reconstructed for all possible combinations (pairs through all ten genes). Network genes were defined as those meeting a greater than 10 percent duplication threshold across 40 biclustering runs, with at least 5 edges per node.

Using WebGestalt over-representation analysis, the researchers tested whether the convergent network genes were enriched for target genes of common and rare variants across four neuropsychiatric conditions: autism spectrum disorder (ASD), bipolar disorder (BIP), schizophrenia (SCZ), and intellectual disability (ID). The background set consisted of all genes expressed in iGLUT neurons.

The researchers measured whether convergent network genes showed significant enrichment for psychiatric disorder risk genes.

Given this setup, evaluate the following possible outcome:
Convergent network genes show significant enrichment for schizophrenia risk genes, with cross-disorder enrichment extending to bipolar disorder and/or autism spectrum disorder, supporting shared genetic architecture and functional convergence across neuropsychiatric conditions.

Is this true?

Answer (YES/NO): YES